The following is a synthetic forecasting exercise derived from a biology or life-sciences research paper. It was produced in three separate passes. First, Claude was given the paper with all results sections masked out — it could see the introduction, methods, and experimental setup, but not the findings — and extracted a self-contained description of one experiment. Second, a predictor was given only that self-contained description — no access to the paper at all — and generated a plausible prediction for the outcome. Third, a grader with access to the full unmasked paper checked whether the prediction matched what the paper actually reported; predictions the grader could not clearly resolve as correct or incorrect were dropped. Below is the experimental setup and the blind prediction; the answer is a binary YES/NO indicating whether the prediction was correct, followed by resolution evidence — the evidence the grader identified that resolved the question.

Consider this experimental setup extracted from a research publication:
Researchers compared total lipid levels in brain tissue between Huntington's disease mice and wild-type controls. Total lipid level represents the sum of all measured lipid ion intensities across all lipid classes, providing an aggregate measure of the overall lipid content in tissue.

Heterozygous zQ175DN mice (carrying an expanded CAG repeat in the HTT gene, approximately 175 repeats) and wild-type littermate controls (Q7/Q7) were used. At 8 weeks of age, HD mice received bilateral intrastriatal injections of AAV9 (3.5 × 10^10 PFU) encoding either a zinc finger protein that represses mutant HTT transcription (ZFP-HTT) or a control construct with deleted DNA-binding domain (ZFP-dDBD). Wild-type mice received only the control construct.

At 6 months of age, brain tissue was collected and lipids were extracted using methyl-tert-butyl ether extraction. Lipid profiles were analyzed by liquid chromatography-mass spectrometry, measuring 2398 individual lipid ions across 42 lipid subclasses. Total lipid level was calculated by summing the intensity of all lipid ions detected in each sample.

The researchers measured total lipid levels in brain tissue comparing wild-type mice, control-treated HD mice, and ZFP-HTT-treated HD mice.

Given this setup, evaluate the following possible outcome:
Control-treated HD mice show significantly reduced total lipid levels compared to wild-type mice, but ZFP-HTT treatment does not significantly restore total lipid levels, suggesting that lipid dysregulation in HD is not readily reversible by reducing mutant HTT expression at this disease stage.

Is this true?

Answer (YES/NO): NO